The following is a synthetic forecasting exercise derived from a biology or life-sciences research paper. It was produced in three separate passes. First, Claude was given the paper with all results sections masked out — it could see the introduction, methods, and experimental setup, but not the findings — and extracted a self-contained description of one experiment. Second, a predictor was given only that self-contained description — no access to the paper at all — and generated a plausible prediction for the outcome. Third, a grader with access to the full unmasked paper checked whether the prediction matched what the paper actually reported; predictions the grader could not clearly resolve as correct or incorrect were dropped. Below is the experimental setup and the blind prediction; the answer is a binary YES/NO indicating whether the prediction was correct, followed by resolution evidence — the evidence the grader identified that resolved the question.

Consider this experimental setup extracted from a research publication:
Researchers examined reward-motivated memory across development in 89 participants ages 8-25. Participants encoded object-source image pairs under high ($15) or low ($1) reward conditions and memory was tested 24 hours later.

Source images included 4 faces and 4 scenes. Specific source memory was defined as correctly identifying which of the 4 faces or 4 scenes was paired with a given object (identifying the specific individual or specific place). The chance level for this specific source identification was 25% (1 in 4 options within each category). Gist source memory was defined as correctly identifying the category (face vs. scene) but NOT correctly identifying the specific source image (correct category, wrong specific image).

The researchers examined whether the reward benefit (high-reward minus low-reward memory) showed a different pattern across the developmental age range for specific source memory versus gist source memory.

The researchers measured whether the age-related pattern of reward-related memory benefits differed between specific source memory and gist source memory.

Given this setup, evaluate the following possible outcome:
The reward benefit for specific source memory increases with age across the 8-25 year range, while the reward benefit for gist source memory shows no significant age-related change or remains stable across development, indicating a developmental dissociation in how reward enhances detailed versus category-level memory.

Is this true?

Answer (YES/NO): NO